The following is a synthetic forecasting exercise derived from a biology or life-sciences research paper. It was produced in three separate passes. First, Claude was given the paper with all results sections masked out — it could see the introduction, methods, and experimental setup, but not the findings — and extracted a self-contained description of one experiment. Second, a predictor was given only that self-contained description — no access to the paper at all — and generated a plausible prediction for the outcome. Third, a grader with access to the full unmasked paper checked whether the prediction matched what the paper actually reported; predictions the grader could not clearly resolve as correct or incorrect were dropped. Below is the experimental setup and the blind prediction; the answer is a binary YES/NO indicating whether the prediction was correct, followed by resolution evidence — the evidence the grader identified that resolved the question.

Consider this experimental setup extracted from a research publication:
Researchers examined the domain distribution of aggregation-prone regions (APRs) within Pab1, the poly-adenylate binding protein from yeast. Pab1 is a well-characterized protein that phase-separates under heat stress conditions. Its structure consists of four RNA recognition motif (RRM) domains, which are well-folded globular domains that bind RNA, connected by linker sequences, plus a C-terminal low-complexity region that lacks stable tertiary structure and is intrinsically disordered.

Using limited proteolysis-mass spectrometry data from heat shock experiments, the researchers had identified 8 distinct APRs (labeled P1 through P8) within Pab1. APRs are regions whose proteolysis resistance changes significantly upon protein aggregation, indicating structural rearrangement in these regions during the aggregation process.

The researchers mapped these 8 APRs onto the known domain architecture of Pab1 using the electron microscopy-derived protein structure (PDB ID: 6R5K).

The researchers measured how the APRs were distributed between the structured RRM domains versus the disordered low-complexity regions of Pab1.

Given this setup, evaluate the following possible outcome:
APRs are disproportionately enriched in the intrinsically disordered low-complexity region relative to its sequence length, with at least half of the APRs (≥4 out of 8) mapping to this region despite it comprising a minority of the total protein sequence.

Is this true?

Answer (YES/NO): NO